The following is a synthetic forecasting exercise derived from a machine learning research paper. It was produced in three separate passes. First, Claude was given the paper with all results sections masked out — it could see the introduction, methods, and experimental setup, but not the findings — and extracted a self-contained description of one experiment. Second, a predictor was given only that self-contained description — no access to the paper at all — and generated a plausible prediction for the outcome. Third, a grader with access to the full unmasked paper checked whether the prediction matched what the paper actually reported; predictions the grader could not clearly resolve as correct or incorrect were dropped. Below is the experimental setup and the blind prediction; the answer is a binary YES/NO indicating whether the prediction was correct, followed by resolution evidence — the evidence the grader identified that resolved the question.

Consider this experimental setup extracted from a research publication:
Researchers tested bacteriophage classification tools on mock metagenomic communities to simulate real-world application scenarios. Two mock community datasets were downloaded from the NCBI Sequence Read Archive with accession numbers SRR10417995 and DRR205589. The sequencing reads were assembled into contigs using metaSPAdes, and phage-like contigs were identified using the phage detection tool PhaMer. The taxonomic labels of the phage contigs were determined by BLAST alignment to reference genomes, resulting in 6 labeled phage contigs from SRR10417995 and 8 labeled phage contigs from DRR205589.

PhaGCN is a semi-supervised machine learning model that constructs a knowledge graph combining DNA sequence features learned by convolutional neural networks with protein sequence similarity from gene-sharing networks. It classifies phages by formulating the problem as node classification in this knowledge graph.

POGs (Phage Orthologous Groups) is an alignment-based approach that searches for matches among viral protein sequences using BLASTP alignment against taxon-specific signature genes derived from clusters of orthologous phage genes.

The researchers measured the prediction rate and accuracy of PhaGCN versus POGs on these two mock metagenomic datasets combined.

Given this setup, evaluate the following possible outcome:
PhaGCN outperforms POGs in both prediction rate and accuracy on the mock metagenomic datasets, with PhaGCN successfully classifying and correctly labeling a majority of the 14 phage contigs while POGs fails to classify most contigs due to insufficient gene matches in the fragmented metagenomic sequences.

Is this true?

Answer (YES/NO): NO